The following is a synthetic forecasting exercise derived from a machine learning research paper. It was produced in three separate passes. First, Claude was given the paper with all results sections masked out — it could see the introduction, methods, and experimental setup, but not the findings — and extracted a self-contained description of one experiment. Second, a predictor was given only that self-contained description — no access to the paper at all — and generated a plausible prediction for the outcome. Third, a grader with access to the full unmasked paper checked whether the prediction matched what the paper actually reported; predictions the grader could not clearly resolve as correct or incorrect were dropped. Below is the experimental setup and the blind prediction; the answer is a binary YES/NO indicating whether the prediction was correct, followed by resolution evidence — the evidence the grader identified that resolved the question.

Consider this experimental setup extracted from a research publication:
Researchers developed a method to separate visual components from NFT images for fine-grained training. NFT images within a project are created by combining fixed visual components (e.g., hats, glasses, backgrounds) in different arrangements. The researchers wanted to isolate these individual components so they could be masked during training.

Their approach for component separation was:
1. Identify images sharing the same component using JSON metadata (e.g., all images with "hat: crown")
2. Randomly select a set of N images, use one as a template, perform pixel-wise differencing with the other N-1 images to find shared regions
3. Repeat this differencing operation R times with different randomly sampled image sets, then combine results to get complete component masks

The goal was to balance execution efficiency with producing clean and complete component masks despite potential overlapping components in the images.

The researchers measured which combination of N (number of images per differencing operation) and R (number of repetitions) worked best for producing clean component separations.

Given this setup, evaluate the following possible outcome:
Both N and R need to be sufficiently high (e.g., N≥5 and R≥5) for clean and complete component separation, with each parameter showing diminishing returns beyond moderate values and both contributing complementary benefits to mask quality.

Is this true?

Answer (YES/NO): NO